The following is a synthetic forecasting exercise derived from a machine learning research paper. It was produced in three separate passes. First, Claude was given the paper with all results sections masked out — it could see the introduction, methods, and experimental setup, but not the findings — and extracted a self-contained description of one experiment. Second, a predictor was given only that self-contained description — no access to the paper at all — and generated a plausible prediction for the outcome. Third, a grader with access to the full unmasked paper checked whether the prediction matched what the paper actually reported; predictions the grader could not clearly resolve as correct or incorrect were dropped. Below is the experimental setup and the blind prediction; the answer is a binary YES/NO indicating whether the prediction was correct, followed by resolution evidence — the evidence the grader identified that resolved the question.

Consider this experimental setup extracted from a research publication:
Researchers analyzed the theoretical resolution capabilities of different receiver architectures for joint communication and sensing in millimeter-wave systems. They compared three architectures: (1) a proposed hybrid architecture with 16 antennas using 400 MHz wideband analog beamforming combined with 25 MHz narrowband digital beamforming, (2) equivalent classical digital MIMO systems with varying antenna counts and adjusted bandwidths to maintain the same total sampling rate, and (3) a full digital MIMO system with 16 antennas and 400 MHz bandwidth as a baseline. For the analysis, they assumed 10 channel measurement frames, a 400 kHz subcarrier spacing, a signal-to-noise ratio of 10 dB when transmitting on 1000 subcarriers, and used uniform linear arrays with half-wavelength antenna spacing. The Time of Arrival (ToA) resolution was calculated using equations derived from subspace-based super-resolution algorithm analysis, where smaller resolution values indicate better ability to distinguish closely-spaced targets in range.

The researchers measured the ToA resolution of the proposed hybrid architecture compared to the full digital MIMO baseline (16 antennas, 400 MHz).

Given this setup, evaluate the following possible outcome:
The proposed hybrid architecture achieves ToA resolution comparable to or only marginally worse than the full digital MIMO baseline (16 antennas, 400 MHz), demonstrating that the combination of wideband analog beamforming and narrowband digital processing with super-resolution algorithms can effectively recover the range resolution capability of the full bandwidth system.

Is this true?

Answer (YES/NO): NO